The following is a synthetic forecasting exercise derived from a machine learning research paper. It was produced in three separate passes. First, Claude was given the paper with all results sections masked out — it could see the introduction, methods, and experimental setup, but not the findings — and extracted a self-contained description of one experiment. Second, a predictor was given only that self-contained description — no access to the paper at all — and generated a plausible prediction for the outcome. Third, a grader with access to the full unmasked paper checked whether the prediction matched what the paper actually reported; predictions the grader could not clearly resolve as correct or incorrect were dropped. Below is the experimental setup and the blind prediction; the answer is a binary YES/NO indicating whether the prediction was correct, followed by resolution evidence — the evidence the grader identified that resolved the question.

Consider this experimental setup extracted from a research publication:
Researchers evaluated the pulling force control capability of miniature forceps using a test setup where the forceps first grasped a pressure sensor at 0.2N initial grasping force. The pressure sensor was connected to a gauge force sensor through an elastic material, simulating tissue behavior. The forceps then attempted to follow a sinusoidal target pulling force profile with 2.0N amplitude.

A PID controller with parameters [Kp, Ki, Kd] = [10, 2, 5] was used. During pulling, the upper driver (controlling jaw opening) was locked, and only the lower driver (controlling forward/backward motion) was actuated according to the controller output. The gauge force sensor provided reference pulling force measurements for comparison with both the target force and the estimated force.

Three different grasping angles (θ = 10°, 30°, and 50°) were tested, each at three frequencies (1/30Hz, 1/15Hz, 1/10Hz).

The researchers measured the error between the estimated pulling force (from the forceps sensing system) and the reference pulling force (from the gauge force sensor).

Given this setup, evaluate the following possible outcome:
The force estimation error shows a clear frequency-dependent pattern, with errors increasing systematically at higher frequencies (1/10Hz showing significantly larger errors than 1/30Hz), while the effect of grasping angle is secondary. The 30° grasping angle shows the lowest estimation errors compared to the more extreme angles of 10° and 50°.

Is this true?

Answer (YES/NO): NO